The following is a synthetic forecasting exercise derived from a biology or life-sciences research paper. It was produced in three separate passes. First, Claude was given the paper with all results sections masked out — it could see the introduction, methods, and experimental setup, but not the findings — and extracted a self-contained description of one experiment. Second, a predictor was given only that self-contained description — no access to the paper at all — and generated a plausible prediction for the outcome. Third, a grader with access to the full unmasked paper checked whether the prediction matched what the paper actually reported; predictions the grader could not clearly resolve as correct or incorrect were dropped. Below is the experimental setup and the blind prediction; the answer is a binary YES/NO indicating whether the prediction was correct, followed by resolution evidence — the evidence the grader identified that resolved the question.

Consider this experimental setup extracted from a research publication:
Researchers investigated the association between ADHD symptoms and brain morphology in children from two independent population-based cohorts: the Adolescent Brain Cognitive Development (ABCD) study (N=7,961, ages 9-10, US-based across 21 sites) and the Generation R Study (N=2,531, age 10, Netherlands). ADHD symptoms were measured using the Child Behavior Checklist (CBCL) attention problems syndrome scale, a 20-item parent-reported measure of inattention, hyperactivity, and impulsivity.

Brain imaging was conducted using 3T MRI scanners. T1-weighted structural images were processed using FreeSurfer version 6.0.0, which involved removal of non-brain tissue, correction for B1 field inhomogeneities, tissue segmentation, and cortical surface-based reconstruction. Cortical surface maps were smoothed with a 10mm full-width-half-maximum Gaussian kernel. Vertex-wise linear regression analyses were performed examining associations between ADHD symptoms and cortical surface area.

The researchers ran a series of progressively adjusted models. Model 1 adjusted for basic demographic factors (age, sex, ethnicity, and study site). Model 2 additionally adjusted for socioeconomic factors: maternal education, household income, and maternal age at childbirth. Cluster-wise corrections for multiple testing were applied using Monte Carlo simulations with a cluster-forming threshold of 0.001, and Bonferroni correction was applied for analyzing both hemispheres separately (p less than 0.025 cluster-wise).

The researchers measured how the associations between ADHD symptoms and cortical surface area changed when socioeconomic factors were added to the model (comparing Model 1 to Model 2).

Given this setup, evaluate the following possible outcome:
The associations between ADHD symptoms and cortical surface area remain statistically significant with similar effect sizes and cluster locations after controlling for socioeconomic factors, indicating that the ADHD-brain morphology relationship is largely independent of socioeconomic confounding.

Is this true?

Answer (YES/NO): NO